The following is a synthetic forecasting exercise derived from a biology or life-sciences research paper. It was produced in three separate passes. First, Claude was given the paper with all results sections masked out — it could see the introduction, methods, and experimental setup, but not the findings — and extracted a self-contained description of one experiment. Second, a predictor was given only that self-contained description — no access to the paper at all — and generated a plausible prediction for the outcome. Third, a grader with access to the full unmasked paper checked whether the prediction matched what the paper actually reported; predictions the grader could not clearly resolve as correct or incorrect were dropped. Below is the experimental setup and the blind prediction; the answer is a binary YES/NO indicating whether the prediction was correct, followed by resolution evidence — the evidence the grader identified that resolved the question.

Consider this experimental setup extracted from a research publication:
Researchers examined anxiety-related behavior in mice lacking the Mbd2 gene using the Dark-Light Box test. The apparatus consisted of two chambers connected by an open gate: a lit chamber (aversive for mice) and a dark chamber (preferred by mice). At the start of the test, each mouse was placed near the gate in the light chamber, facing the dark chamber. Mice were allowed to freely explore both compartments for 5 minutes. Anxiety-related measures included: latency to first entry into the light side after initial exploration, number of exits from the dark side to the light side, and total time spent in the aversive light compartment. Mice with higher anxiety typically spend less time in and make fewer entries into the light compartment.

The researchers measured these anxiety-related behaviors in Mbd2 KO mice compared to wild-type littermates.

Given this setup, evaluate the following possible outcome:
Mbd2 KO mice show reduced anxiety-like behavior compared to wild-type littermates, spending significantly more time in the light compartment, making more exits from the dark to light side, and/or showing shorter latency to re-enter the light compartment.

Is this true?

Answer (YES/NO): NO